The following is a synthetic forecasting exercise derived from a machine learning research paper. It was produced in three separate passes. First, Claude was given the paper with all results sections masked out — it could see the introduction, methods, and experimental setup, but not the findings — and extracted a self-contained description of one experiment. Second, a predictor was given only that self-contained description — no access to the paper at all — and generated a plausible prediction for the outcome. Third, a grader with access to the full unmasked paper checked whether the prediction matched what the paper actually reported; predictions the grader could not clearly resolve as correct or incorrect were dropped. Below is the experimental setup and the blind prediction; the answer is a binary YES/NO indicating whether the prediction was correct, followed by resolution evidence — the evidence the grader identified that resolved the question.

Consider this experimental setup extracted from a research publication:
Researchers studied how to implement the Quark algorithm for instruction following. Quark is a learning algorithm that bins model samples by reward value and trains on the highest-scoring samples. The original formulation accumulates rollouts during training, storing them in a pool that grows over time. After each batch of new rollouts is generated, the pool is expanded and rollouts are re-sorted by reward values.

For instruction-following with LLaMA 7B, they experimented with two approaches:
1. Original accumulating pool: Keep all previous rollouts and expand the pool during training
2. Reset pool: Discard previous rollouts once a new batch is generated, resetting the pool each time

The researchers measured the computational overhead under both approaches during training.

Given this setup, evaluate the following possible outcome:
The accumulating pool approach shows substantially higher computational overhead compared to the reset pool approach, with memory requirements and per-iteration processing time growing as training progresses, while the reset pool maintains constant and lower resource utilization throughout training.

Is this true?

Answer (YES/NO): YES